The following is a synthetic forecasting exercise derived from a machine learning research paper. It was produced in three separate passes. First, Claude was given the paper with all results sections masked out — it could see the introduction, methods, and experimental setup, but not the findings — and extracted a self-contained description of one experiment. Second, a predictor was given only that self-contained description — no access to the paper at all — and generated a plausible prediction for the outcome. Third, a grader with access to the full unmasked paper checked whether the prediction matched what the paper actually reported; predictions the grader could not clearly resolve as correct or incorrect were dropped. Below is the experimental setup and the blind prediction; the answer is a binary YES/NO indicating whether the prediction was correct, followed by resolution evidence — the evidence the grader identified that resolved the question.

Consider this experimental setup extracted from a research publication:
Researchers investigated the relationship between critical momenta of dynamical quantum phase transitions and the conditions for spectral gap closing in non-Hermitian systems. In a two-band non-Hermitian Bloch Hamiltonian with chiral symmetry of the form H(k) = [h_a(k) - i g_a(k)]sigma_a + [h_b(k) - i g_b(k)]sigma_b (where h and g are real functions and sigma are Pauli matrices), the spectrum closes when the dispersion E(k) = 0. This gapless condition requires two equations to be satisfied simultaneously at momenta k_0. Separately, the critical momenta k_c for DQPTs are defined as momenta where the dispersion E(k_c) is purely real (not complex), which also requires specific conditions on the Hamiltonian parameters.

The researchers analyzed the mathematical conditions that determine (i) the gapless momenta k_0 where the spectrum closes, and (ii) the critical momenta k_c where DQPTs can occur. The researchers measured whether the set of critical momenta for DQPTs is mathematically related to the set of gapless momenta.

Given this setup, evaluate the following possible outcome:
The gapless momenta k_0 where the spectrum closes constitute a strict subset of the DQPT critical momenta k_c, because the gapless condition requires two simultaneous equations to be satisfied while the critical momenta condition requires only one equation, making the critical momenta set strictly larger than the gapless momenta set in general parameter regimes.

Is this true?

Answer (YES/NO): NO